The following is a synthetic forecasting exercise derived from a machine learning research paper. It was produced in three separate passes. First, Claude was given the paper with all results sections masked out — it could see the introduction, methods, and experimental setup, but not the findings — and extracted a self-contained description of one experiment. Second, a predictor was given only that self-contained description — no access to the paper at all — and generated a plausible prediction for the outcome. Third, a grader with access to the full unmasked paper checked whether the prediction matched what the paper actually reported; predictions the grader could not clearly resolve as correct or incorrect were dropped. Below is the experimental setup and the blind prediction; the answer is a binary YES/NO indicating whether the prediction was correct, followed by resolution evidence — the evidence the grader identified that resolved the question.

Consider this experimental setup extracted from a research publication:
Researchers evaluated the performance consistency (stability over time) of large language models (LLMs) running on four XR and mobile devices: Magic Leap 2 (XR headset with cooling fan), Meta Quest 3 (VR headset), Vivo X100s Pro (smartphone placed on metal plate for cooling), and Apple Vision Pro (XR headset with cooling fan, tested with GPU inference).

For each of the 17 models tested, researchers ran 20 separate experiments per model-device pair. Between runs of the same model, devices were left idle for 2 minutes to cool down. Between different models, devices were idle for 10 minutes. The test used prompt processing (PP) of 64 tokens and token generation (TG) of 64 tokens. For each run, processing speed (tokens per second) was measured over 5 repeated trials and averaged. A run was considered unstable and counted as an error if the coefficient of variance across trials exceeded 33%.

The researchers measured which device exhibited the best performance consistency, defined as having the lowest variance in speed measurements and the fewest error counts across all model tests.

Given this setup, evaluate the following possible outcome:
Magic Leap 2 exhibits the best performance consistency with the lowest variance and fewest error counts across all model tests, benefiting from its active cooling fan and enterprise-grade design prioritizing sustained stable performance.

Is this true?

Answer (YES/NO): NO